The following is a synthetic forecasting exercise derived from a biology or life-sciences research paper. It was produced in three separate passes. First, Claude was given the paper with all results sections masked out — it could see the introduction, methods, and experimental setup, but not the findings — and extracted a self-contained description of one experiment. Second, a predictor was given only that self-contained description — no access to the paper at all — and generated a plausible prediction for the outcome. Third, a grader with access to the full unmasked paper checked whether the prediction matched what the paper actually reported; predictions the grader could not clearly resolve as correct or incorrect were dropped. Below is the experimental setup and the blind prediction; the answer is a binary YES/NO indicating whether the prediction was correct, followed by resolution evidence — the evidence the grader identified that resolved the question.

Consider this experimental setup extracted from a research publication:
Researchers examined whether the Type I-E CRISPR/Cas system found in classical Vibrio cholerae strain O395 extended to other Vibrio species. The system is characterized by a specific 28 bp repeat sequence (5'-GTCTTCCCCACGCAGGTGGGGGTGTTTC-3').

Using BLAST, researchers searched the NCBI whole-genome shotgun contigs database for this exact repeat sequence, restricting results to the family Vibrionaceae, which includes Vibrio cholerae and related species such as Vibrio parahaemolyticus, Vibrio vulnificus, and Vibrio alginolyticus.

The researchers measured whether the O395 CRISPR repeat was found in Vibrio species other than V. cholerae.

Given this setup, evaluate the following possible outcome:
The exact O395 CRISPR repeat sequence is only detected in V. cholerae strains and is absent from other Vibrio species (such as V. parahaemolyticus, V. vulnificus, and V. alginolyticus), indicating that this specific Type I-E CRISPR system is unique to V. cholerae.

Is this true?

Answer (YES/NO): YES